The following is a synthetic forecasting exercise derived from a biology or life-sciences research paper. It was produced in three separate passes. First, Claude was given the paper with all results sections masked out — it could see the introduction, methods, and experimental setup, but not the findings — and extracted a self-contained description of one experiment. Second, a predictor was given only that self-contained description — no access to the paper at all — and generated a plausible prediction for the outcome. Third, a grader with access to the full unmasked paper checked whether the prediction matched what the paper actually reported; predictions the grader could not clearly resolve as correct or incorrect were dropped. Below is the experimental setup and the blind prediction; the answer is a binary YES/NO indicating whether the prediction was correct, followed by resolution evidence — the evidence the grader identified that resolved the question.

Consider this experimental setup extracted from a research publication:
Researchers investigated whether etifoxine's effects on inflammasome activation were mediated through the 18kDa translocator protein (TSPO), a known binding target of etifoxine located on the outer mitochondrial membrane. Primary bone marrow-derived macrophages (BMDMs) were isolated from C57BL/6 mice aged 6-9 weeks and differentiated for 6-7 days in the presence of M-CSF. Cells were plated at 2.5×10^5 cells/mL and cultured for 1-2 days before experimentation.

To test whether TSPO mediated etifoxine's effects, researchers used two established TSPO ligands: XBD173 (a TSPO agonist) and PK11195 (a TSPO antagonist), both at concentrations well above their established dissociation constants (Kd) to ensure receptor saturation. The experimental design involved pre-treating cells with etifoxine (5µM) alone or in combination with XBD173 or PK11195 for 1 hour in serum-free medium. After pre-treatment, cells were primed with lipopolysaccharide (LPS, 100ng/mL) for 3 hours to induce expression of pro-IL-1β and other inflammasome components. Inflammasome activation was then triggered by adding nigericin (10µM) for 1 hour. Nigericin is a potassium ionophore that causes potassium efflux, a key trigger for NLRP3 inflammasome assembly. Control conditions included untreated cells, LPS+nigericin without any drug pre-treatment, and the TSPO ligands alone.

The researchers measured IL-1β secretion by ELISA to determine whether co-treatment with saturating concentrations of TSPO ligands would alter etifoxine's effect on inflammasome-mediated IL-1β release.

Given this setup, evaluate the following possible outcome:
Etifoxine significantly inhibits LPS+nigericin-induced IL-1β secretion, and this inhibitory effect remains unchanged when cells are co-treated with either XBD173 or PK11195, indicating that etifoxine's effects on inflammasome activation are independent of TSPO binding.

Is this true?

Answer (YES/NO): YES